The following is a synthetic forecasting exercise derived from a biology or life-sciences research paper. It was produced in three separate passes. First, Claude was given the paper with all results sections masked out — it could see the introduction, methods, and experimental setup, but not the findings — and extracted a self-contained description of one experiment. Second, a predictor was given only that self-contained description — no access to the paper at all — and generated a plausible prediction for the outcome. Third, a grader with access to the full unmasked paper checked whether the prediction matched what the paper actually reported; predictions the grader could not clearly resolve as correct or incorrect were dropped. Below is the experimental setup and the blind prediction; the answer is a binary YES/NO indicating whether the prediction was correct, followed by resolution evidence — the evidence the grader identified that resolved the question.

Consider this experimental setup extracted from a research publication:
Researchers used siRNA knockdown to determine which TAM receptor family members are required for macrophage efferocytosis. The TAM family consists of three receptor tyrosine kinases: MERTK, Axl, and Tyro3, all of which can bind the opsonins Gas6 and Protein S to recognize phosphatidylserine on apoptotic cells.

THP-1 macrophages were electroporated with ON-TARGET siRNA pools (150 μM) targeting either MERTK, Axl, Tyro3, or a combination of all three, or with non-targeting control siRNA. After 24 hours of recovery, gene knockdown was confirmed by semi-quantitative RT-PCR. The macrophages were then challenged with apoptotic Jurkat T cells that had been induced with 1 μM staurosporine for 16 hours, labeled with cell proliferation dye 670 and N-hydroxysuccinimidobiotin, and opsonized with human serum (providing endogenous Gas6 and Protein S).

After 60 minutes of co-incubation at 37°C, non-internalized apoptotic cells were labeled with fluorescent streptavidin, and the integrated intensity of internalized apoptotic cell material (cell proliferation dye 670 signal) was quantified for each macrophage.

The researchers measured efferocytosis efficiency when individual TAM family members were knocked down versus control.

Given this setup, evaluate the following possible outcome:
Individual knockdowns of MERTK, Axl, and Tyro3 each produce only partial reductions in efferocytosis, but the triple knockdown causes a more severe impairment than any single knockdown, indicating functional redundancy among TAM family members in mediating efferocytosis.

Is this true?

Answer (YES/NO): NO